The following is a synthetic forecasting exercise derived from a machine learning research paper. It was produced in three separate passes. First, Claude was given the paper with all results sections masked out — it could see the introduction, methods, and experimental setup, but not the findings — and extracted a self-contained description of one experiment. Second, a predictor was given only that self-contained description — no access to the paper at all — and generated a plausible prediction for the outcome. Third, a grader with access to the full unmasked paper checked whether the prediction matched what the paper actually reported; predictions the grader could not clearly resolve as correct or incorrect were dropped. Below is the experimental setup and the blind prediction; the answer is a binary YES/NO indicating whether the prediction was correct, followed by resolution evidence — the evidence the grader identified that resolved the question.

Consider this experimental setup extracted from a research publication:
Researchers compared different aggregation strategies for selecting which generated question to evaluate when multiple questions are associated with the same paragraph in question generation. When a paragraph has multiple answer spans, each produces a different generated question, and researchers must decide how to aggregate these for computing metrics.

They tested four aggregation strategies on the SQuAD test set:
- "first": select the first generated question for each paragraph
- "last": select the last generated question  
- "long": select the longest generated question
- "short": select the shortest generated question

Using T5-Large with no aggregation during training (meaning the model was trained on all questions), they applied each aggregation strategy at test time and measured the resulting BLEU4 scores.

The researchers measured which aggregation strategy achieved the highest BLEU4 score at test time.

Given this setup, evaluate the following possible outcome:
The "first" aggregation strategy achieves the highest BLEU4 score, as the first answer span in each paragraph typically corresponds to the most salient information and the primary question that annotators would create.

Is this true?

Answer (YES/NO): YES